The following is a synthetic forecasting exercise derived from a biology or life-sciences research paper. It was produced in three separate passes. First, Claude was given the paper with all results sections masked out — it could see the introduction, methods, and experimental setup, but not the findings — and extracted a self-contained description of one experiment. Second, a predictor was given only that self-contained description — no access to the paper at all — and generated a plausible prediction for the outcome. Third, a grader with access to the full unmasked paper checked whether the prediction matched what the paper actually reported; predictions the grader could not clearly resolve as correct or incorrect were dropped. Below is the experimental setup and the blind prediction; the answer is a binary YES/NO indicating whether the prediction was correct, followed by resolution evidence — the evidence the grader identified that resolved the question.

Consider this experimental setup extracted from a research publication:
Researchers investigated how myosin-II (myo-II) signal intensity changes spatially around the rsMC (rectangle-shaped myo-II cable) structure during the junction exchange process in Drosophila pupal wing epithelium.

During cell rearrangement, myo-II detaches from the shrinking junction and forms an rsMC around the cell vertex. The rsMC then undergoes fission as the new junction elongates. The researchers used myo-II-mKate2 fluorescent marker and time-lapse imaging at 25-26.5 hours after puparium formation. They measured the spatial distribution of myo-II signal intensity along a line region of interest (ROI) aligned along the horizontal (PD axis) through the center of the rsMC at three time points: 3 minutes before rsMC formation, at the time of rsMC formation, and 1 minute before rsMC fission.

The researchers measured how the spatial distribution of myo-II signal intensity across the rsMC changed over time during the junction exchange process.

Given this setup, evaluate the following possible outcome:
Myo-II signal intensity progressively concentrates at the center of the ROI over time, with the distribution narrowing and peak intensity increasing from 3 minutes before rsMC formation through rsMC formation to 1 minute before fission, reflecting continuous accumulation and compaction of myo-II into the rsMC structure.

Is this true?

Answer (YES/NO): NO